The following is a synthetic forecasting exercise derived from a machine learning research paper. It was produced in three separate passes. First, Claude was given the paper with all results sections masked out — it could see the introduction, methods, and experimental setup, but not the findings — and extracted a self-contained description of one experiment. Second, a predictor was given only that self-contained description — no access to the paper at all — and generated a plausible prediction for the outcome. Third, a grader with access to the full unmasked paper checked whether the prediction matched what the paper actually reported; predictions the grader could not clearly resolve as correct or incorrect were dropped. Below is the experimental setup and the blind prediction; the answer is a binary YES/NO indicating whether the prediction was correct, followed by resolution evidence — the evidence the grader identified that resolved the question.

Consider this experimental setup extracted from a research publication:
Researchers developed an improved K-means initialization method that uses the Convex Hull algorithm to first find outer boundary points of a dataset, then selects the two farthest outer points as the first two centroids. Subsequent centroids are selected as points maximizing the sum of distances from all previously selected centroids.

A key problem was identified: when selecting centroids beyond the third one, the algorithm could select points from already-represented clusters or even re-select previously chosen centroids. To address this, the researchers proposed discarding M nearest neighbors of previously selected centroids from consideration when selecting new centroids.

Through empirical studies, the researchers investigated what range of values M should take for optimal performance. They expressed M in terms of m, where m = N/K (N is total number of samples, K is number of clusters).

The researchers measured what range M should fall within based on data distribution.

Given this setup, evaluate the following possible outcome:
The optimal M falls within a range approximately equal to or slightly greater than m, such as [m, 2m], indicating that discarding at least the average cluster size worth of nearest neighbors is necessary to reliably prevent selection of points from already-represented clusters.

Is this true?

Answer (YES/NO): NO